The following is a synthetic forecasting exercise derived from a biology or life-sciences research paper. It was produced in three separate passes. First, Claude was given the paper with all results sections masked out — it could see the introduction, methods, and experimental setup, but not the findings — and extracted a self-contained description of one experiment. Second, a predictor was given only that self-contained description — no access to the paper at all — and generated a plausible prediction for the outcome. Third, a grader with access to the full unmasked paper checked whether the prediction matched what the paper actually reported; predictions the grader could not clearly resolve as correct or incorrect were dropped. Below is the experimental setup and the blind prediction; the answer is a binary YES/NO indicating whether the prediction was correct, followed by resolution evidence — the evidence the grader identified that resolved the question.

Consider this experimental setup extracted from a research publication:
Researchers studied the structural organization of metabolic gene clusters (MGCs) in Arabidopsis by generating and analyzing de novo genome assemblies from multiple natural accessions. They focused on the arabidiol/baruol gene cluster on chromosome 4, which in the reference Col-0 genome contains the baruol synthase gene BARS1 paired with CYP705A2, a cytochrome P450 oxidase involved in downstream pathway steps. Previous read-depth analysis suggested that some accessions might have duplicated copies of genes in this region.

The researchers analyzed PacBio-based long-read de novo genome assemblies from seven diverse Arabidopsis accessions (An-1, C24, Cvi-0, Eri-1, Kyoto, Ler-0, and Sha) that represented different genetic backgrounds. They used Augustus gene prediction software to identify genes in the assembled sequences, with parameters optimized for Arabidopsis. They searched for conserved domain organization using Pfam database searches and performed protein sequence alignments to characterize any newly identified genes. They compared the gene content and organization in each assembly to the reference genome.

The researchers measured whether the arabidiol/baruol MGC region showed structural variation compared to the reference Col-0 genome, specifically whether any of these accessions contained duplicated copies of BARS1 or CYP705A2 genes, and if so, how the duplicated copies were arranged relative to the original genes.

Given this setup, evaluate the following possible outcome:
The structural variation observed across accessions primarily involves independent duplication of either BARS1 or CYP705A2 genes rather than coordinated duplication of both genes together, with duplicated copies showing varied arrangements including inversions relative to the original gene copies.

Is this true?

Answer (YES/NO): NO